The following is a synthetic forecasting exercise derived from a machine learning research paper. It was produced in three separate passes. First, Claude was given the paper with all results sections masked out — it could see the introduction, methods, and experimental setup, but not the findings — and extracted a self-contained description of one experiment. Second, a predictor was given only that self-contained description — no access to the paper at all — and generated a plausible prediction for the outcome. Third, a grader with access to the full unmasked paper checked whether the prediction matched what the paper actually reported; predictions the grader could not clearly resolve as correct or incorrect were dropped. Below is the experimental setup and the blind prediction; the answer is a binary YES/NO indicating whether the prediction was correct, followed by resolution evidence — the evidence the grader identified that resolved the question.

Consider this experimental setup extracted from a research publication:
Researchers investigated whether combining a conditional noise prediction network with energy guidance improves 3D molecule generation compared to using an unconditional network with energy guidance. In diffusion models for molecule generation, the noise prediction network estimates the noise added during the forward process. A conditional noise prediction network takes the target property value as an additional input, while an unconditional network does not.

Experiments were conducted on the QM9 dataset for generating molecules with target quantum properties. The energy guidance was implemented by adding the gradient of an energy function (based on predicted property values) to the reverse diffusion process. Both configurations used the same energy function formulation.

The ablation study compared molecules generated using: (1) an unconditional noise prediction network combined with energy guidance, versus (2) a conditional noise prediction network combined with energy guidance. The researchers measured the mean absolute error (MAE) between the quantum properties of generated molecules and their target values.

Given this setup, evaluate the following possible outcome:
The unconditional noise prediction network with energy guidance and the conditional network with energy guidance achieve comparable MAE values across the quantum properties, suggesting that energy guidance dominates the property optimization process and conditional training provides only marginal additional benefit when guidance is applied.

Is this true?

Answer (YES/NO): NO